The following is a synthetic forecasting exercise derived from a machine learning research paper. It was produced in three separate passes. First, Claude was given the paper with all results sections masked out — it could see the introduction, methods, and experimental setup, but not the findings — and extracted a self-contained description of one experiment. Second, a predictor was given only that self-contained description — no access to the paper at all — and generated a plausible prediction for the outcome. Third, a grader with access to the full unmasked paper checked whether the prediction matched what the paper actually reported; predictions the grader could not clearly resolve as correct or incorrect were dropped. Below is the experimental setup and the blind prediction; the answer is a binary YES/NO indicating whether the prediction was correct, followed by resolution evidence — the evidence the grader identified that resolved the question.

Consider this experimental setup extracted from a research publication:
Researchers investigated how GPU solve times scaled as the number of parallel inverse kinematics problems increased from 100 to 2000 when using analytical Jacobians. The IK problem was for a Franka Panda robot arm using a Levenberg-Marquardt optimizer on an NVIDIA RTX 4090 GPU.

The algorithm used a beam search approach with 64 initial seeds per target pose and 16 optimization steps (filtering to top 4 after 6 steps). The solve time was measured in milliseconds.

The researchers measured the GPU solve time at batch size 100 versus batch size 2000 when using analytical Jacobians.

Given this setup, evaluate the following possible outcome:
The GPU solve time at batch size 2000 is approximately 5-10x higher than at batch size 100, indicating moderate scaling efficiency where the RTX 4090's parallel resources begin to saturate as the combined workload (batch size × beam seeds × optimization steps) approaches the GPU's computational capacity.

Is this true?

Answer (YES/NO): YES